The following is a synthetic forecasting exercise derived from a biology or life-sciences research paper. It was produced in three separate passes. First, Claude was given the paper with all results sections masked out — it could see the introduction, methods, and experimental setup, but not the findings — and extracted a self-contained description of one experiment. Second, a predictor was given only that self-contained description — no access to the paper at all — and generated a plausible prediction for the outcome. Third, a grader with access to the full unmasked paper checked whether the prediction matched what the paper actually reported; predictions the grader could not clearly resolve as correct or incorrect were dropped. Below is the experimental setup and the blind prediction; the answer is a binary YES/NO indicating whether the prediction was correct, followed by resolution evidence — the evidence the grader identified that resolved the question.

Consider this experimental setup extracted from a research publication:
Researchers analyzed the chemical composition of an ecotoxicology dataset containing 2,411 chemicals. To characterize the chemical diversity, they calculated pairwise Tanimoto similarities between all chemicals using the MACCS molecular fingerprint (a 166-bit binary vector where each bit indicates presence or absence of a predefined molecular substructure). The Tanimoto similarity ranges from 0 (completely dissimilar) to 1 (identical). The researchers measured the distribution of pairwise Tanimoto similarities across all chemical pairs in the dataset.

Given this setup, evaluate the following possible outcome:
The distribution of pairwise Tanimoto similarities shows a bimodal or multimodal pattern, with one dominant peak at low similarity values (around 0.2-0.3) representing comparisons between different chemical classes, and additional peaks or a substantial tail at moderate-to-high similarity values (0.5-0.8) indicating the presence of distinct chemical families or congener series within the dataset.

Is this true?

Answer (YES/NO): NO